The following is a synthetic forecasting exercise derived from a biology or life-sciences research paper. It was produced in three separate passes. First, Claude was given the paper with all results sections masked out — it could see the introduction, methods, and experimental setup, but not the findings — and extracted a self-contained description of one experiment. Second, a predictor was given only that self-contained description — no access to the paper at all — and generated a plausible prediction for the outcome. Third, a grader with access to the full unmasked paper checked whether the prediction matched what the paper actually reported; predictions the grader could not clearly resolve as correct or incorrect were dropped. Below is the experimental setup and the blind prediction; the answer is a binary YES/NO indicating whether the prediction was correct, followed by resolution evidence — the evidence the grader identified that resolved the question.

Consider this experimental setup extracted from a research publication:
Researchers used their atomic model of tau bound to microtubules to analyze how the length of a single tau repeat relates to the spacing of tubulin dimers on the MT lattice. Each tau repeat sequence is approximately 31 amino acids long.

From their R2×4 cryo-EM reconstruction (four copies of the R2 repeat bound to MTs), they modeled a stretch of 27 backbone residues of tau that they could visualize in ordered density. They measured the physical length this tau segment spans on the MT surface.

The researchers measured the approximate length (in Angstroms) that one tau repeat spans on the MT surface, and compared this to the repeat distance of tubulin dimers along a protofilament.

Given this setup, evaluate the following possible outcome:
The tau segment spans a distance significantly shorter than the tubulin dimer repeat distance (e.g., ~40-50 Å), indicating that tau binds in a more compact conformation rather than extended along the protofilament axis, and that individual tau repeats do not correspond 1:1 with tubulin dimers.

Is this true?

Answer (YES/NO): NO